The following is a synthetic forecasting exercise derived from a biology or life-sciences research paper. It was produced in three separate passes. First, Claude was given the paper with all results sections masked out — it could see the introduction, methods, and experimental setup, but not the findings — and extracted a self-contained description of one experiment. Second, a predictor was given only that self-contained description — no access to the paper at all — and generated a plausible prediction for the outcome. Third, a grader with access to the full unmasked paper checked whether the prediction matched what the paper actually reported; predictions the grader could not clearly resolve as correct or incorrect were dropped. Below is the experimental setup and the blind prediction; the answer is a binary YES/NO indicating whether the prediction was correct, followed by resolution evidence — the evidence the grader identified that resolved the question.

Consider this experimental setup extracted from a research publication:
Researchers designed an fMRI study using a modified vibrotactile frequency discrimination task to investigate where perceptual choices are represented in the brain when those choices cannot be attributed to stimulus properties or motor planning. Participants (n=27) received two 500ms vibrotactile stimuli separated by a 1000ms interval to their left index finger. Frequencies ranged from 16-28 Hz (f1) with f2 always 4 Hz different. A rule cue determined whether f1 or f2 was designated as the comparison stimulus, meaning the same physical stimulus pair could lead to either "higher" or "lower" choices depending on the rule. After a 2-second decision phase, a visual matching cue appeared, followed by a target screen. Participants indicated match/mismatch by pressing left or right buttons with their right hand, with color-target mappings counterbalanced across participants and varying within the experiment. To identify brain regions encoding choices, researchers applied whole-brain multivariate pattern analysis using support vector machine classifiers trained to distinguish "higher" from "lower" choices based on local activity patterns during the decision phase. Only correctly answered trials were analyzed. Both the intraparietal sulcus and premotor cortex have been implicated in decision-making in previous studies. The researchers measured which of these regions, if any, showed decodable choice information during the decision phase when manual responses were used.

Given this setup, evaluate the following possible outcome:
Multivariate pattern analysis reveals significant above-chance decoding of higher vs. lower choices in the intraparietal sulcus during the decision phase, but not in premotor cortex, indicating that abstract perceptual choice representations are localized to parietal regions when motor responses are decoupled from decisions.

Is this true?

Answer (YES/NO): NO